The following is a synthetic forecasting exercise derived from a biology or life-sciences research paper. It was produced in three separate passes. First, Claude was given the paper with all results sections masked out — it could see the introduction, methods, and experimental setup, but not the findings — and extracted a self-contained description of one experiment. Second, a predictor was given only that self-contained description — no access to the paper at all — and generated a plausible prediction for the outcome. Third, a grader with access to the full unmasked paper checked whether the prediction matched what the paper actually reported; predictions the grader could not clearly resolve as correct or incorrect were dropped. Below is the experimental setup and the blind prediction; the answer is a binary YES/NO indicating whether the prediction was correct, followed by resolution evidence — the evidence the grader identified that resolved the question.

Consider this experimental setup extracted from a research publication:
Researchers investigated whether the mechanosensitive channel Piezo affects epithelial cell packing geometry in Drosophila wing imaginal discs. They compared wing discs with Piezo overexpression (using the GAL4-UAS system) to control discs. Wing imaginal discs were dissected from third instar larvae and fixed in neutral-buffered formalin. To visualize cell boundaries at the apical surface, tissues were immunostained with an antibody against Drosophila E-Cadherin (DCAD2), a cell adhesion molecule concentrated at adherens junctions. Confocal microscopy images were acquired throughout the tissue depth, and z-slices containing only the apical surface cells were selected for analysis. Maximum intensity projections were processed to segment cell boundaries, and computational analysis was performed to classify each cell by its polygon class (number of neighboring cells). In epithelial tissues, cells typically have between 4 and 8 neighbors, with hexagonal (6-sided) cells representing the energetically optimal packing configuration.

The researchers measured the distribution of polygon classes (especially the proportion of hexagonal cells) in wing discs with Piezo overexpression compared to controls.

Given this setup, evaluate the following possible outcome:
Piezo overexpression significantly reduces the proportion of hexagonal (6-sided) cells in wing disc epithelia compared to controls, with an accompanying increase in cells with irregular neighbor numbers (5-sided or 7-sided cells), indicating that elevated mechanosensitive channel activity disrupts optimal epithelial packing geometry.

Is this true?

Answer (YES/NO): NO